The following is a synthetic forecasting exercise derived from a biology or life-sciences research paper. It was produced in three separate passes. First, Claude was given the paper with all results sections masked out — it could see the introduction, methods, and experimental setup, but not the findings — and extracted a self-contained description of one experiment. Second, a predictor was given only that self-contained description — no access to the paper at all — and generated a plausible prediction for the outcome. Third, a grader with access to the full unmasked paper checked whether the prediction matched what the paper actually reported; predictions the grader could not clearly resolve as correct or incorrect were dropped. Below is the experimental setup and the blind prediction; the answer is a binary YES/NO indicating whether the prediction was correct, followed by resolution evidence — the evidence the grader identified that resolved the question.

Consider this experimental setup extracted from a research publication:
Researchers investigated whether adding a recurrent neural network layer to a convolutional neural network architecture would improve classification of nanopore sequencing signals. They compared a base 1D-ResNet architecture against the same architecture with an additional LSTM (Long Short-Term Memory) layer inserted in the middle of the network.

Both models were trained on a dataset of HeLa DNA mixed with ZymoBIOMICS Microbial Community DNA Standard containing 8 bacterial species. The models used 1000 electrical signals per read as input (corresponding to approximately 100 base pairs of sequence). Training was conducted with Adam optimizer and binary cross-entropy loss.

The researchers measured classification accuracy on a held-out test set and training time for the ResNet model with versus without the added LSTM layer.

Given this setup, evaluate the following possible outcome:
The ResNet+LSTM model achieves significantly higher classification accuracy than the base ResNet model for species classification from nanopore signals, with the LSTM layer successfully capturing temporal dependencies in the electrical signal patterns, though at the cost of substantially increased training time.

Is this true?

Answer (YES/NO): NO